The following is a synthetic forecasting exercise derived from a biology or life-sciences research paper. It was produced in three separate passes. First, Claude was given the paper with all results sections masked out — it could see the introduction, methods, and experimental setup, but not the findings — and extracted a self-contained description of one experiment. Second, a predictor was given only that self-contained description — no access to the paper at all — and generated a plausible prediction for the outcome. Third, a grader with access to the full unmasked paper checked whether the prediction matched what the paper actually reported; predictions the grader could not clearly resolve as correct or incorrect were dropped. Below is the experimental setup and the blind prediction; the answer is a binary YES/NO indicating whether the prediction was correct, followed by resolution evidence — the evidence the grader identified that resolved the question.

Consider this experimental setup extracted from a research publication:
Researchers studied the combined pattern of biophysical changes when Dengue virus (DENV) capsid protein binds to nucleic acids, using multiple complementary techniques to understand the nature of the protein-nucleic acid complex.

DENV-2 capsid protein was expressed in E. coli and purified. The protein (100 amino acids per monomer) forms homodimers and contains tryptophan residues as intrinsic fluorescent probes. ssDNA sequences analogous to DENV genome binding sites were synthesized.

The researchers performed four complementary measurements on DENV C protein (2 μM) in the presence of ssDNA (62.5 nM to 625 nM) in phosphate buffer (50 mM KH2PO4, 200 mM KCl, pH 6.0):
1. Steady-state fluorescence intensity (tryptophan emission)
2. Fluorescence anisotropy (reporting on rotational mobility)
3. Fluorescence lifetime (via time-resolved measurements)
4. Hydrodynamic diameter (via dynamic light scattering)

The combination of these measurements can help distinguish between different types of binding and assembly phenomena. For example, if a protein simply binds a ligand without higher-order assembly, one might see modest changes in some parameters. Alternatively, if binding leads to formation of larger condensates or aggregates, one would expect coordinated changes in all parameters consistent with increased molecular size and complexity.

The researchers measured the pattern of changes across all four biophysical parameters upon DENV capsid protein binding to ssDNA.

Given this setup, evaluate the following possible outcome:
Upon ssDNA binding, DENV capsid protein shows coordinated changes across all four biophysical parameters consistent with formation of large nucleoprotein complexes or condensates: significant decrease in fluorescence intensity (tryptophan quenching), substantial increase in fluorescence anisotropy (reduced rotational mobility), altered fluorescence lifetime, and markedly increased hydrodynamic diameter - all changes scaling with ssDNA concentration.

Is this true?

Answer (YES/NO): YES